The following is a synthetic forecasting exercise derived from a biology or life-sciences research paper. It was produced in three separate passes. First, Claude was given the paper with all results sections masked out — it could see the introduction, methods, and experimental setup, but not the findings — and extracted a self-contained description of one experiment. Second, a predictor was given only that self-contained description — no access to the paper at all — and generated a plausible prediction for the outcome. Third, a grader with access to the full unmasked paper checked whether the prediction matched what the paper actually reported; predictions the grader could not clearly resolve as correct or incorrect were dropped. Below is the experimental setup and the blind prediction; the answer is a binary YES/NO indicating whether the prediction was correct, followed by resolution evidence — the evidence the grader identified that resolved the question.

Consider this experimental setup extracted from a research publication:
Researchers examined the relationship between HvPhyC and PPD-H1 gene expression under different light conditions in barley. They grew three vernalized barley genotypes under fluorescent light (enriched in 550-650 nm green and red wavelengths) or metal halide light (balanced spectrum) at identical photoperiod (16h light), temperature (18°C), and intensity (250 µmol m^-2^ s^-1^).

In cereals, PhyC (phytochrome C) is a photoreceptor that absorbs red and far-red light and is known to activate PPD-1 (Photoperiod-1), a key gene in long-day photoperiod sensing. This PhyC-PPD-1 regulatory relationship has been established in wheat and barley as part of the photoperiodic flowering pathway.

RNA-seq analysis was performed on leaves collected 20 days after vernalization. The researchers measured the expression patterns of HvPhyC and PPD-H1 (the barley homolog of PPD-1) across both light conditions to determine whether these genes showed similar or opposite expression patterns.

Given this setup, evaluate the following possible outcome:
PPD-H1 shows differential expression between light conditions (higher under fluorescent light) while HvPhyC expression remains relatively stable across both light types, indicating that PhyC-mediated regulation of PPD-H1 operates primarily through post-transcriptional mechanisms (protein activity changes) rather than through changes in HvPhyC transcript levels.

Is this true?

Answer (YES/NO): NO